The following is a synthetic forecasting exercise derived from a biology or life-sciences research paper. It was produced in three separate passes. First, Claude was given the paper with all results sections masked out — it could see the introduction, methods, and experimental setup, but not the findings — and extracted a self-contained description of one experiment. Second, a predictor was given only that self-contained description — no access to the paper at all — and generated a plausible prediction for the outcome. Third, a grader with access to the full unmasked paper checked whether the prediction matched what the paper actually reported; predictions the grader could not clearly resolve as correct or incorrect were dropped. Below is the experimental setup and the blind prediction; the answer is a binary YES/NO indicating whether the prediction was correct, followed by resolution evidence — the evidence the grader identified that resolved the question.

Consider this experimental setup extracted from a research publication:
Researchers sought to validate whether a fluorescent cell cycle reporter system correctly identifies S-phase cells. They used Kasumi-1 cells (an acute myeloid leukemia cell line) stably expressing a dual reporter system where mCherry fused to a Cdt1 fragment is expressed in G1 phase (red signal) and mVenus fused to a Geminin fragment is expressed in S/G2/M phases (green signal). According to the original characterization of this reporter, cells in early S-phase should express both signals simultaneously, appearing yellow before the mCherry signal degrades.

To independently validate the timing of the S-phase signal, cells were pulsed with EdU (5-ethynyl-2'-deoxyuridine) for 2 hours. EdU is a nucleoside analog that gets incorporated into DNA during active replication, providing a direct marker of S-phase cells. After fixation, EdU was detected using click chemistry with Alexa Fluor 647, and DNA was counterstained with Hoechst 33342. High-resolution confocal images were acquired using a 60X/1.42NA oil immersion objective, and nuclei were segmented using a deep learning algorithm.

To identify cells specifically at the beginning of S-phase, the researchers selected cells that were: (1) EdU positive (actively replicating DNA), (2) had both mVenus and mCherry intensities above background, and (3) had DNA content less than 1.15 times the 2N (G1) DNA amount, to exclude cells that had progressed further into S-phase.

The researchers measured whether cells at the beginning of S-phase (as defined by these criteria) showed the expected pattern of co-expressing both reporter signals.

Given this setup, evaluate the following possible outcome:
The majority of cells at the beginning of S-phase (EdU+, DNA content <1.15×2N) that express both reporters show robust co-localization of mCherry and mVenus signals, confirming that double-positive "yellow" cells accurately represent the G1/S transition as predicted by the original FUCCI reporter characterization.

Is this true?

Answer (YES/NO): NO